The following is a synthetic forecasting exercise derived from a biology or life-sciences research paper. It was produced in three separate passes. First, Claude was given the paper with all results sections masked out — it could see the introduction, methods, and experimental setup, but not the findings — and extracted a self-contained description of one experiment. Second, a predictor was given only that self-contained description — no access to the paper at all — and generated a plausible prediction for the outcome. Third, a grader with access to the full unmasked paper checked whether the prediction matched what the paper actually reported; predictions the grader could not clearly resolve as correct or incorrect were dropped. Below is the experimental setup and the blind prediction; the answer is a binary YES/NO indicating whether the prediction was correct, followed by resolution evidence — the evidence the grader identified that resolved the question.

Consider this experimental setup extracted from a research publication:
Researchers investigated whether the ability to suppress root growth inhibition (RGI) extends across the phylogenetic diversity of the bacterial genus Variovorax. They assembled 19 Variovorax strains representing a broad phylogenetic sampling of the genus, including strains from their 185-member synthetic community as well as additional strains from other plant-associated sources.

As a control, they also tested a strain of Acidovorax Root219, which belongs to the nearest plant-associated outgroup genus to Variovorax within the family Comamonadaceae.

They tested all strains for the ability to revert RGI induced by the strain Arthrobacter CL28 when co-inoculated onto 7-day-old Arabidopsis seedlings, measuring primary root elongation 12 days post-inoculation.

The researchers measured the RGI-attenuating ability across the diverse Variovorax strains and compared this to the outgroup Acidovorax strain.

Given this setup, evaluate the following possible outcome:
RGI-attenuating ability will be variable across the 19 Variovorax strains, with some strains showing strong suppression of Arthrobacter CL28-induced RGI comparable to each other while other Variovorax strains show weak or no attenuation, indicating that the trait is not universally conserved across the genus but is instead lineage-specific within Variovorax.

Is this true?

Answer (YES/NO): NO